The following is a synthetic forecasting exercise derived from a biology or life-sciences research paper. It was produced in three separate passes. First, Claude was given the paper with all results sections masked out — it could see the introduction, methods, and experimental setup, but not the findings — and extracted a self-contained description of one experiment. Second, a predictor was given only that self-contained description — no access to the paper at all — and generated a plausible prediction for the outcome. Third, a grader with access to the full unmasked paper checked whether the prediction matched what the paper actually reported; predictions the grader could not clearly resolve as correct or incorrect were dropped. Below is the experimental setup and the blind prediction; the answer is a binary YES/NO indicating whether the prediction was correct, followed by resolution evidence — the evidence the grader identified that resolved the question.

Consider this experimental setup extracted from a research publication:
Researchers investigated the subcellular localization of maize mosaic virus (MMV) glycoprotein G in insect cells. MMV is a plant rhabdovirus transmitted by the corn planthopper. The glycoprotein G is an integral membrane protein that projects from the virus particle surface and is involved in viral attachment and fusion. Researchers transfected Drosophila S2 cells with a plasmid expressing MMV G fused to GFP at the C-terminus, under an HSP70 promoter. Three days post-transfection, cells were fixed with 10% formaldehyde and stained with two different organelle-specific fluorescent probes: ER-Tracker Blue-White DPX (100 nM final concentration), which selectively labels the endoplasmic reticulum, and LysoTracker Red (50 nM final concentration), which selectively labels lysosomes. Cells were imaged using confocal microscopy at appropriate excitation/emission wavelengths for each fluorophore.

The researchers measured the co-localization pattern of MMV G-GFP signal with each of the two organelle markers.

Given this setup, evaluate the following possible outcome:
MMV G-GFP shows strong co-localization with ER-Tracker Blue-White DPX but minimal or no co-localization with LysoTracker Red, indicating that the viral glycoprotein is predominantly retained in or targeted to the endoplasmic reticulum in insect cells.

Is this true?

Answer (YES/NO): NO